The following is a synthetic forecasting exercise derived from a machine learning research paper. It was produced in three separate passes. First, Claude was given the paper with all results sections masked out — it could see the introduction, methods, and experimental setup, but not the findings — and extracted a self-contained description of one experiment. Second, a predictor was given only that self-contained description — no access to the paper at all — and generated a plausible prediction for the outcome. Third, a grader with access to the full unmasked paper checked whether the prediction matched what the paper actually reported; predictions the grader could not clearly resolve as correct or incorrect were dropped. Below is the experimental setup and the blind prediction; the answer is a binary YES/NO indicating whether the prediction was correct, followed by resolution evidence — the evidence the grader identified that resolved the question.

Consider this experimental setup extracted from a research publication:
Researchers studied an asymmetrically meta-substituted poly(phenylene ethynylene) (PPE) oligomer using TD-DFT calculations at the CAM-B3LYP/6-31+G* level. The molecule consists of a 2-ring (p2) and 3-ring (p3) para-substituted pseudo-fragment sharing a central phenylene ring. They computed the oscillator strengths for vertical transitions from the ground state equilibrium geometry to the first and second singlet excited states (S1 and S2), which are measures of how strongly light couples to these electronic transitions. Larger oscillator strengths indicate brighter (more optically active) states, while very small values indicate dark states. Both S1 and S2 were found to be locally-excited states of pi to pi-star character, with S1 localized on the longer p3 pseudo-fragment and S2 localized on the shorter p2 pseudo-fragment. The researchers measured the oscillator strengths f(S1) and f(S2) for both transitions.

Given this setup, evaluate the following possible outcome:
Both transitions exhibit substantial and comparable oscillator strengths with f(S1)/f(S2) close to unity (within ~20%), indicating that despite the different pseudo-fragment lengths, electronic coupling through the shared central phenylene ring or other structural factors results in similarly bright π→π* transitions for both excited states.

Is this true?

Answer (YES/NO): NO